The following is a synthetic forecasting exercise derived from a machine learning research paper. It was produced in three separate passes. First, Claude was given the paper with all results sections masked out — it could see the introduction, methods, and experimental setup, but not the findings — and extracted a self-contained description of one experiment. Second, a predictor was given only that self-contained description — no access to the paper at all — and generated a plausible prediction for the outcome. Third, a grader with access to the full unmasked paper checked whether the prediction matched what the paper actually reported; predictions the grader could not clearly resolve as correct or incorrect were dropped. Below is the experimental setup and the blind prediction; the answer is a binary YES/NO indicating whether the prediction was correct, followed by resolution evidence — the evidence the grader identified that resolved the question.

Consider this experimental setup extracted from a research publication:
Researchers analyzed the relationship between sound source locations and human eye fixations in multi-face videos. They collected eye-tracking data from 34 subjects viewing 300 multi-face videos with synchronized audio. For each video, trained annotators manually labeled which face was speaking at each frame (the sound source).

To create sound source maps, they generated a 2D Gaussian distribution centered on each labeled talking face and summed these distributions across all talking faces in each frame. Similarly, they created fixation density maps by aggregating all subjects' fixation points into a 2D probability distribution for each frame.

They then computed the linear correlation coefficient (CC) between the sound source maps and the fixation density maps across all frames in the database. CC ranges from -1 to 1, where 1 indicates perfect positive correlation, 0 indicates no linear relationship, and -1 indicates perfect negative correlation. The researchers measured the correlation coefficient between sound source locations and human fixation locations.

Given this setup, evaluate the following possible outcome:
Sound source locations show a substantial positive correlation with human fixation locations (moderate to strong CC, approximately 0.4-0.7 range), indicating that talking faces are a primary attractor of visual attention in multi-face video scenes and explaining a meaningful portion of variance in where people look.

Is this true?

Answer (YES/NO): YES